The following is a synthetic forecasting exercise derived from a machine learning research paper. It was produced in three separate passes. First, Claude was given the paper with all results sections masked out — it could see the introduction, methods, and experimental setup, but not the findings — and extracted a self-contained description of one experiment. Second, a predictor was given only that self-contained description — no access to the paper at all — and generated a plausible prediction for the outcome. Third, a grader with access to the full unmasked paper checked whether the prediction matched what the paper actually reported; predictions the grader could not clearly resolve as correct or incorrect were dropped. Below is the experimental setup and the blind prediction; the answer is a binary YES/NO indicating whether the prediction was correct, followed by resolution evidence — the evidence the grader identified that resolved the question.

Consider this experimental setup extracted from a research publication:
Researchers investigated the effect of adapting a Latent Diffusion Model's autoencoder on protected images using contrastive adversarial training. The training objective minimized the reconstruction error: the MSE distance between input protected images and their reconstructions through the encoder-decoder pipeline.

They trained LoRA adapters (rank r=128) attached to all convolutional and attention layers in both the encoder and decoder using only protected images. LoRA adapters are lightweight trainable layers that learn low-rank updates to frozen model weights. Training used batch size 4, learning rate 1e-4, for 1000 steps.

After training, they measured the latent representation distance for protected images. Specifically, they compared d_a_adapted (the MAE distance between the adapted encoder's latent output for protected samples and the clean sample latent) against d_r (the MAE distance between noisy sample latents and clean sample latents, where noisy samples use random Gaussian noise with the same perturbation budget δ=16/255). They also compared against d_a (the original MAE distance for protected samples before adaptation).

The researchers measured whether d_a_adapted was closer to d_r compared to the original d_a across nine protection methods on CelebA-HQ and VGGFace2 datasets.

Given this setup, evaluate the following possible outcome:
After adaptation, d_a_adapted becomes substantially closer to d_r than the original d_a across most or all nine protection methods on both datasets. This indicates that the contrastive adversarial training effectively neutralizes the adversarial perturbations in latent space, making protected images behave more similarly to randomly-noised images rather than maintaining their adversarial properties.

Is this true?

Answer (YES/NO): YES